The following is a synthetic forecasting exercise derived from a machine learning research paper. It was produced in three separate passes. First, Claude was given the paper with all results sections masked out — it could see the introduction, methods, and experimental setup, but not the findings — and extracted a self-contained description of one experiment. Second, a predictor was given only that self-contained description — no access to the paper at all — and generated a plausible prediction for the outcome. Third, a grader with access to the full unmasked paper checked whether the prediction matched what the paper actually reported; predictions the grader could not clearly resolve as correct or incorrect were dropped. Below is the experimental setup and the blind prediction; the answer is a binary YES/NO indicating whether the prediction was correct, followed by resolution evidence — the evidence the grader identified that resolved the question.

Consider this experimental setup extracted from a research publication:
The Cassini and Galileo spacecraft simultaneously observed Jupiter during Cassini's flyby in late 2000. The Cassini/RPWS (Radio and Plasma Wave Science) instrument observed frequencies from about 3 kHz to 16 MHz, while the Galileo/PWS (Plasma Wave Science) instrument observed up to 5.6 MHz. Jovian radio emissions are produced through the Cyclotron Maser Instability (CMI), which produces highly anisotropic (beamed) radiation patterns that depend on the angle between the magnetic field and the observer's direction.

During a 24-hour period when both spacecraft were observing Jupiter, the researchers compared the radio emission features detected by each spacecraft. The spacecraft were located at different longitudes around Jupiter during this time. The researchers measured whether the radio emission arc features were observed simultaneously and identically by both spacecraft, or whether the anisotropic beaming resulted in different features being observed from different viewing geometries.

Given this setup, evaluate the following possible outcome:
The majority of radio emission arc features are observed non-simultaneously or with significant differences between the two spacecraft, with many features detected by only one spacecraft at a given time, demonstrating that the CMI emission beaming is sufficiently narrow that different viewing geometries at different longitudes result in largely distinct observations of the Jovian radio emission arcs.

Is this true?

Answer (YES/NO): YES